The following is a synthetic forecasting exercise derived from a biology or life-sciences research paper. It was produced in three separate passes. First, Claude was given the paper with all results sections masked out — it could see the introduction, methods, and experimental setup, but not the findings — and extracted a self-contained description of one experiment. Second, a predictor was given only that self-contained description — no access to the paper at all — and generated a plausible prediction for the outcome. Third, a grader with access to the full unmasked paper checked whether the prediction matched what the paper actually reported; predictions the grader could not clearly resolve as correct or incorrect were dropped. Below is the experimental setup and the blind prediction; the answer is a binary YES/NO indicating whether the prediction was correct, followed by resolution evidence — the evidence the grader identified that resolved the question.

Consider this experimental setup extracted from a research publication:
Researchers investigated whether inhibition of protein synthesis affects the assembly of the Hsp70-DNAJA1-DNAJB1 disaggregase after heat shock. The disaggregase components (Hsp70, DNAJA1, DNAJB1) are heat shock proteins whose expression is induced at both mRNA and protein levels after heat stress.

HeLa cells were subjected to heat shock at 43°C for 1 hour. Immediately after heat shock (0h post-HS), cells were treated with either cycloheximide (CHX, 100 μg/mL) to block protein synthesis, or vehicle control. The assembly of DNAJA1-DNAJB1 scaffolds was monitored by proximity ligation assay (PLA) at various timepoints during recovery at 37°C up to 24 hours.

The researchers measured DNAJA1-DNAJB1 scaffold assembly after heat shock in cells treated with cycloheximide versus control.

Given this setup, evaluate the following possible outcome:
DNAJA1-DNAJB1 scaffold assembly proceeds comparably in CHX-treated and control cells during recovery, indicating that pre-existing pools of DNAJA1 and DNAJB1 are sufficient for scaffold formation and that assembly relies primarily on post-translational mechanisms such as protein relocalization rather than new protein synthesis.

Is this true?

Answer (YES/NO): NO